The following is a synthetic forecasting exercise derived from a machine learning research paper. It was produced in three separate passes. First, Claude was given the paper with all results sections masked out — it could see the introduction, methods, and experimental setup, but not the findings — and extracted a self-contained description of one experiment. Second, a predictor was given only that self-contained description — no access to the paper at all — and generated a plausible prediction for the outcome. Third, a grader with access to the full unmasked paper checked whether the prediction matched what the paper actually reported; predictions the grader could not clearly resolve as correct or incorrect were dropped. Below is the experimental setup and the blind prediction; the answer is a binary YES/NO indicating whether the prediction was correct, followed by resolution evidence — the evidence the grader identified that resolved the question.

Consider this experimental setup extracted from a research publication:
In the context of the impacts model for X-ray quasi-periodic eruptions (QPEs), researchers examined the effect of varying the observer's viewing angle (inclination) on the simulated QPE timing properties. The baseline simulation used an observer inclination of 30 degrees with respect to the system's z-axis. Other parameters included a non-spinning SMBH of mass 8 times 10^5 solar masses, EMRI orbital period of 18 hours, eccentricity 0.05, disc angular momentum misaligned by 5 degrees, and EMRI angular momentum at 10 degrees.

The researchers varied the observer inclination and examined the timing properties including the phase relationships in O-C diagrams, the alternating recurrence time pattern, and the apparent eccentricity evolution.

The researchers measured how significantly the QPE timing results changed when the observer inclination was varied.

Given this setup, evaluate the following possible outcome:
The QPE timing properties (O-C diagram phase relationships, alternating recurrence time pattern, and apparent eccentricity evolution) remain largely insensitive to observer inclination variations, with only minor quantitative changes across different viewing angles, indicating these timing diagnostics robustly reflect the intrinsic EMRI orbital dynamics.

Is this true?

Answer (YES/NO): YES